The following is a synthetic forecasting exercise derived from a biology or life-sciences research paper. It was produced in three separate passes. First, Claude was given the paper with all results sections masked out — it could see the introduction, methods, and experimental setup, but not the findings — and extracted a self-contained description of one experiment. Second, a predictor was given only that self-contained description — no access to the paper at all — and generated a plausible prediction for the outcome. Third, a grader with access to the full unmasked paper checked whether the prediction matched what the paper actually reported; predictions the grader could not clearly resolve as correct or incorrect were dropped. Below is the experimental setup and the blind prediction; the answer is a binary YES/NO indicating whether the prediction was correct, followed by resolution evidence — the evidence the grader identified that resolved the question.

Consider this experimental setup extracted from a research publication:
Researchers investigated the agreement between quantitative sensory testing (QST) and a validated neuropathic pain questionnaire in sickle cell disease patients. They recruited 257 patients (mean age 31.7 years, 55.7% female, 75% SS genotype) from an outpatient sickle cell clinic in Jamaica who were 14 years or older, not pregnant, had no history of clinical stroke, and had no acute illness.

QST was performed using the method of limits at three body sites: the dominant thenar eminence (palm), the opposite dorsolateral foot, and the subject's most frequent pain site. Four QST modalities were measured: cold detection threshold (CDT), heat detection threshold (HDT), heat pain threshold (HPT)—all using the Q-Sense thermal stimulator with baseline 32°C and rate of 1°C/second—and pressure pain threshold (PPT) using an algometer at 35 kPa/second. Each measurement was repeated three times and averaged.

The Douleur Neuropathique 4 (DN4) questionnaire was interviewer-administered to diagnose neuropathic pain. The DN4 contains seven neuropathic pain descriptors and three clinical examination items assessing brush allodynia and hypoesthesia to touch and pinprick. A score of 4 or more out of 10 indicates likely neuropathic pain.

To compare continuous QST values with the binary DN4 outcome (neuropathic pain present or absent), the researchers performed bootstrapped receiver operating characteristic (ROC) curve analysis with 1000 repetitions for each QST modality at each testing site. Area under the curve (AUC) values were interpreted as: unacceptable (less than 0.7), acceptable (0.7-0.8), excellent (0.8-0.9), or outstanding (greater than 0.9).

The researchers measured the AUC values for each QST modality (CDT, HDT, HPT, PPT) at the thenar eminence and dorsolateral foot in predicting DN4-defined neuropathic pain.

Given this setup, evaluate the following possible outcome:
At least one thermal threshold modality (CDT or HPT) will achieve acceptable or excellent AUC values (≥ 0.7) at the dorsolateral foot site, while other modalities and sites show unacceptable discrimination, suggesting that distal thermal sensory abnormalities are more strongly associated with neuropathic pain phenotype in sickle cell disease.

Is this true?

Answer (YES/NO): NO